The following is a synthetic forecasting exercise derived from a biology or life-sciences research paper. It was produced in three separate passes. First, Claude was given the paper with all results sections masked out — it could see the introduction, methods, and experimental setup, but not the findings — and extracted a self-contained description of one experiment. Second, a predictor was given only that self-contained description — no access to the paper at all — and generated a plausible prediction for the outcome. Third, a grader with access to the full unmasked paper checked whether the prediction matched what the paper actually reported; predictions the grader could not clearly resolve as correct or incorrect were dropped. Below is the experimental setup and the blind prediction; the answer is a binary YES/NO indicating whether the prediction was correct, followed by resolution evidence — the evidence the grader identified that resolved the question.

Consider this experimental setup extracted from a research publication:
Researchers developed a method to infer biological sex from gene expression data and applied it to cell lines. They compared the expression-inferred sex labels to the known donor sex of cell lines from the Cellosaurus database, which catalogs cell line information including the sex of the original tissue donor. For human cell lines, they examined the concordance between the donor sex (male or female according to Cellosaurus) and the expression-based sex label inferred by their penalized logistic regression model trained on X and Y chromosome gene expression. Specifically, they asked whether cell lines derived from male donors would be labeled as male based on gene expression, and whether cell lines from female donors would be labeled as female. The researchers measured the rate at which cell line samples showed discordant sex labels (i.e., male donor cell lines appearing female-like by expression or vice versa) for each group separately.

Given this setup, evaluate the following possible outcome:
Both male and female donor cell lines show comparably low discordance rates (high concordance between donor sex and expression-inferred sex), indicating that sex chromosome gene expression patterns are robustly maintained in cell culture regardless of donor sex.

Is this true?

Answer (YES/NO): NO